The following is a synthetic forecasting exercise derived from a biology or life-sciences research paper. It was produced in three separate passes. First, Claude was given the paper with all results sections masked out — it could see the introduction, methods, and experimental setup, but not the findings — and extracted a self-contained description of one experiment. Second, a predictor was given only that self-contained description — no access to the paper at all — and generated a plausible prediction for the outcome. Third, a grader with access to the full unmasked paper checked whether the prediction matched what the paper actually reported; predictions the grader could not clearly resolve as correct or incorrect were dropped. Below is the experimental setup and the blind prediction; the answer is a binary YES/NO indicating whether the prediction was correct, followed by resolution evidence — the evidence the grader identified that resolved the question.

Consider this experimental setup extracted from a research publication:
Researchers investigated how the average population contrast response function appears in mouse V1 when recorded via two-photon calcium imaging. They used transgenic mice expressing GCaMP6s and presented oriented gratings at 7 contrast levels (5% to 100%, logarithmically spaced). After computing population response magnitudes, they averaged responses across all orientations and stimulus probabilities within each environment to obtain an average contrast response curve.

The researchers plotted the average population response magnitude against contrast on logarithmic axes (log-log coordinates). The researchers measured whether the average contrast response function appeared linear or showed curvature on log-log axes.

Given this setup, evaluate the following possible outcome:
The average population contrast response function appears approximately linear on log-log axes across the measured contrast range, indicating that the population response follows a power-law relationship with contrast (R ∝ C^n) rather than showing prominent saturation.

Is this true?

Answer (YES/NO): YES